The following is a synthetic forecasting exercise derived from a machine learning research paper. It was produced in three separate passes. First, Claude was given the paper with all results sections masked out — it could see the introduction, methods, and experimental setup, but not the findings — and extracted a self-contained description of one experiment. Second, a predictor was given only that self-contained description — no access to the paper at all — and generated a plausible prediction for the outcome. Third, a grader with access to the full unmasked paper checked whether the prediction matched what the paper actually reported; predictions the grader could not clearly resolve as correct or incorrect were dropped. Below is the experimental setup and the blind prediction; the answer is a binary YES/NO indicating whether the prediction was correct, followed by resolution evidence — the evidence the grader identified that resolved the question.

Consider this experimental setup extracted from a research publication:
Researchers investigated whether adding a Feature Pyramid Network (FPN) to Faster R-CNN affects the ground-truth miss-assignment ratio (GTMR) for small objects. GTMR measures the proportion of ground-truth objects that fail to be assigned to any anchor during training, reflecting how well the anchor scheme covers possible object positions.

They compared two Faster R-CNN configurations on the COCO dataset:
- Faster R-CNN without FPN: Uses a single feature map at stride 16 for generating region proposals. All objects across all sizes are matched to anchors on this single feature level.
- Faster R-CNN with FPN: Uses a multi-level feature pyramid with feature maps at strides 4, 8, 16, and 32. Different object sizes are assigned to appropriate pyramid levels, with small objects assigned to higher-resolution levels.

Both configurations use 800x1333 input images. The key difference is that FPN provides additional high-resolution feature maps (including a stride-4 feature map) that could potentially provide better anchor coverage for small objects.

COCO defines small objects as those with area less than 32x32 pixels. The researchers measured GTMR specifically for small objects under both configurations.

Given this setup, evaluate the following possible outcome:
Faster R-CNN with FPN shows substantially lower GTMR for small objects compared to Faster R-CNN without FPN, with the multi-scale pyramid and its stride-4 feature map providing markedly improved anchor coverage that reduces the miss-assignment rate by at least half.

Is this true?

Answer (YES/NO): NO